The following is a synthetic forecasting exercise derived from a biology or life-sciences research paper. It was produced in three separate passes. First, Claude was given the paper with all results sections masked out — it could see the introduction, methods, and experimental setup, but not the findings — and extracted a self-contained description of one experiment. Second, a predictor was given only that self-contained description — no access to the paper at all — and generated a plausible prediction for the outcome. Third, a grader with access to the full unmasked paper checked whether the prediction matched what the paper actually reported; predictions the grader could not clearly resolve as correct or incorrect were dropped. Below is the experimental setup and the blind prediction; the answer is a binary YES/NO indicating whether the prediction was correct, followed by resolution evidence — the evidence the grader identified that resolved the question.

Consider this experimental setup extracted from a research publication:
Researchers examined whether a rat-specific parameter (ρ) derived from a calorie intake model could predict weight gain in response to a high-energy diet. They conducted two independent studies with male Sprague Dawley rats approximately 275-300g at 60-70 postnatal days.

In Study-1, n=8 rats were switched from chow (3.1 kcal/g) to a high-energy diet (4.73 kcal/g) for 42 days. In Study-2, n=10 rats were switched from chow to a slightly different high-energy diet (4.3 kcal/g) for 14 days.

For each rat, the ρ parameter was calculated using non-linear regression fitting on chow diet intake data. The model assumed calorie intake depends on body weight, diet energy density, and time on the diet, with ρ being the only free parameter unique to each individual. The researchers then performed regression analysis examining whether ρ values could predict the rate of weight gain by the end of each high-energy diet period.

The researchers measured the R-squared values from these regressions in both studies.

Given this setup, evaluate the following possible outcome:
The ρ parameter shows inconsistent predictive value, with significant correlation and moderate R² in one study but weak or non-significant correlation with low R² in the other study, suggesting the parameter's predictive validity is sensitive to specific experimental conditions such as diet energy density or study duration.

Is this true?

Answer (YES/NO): NO